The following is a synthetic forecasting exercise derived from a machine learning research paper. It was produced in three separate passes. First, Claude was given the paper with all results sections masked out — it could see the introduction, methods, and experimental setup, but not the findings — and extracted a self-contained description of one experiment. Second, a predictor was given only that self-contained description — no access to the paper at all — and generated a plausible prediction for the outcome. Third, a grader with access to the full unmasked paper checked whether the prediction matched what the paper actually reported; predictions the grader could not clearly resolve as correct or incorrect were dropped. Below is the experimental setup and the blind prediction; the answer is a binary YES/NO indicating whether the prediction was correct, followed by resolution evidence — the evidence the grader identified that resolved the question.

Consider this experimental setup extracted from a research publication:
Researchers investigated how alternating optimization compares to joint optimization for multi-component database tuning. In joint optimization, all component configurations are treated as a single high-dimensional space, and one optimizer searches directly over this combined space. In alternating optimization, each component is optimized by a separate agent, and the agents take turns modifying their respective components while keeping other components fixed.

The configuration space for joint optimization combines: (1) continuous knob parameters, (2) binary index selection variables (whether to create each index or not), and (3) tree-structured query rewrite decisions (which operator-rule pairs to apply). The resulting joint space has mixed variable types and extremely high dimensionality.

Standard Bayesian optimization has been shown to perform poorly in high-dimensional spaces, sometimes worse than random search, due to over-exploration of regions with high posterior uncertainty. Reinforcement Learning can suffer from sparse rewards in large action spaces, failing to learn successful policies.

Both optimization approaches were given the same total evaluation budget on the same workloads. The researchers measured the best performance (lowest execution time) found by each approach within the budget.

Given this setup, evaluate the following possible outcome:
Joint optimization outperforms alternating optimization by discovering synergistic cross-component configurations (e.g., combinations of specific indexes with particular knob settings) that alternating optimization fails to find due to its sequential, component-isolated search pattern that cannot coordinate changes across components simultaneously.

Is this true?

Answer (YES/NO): NO